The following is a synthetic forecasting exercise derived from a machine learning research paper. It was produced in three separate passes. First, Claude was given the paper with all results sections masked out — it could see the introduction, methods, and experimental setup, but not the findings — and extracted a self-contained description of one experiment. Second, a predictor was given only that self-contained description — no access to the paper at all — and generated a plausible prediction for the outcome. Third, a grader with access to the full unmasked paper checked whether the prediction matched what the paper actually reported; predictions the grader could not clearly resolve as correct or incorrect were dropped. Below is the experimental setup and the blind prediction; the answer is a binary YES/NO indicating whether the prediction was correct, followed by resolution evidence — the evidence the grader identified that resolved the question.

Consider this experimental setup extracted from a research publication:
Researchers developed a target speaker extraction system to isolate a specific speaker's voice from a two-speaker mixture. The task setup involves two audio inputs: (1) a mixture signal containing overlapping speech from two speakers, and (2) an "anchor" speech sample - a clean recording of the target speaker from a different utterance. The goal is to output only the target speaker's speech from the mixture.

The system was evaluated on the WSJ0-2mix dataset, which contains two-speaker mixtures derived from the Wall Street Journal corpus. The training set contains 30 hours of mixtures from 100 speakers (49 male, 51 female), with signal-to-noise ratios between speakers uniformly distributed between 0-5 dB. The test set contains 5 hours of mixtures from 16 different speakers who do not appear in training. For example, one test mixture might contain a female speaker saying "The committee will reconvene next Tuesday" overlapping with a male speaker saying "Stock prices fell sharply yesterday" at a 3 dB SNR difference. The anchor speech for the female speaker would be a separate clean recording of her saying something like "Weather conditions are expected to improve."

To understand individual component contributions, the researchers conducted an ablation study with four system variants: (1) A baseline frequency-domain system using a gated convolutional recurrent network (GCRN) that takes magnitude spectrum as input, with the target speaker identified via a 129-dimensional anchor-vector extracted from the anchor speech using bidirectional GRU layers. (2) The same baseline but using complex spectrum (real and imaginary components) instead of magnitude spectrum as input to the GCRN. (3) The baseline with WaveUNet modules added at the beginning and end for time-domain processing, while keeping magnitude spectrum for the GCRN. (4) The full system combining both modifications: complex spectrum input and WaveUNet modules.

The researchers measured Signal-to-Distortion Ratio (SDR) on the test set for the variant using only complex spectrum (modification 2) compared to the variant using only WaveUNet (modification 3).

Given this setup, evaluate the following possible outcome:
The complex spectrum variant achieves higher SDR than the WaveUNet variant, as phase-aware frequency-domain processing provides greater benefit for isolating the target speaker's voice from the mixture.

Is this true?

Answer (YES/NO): NO